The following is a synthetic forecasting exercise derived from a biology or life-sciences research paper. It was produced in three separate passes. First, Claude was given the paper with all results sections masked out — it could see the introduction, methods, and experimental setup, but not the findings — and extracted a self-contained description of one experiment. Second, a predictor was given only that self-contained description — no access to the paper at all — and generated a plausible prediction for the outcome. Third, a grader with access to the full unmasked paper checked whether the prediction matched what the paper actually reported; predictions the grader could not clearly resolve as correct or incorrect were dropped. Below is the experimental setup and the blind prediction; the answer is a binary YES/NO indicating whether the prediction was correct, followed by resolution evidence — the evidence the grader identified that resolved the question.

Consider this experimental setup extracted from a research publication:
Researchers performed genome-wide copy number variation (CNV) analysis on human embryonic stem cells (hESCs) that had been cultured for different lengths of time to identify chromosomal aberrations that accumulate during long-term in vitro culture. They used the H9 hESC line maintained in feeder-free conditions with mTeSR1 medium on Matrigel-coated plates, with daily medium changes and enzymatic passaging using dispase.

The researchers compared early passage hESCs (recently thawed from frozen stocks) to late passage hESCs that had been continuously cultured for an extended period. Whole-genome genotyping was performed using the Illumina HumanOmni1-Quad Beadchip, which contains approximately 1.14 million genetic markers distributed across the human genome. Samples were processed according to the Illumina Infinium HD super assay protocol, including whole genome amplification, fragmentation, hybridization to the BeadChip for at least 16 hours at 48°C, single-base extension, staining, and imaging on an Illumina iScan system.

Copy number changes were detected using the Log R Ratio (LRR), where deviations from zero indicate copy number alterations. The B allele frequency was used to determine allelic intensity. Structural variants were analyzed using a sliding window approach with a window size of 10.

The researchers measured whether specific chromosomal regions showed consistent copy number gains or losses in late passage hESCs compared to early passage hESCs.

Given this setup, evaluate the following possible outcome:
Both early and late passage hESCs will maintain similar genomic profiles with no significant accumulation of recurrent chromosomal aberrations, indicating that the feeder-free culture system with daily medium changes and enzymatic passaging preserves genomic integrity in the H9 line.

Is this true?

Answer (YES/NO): NO